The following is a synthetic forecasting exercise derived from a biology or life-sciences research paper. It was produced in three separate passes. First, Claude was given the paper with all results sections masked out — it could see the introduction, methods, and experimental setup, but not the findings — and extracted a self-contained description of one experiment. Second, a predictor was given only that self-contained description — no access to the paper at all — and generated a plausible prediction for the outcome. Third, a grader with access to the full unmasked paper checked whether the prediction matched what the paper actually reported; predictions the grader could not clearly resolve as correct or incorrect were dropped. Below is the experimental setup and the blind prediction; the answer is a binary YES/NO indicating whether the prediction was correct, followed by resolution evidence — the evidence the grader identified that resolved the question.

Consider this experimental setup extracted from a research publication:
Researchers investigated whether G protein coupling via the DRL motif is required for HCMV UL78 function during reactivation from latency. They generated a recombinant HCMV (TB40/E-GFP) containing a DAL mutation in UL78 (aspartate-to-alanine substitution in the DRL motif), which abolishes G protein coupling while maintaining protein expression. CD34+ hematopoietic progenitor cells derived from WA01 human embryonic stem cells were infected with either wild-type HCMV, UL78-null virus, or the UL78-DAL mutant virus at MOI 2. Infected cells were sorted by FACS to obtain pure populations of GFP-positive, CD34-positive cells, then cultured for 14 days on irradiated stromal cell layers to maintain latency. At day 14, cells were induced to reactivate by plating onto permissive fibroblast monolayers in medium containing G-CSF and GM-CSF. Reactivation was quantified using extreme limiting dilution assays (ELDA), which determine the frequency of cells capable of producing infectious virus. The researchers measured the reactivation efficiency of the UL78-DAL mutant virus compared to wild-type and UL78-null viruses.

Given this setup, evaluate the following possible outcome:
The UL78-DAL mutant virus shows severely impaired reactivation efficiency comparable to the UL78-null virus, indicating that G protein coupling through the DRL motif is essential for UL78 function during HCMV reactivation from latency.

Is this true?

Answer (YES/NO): YES